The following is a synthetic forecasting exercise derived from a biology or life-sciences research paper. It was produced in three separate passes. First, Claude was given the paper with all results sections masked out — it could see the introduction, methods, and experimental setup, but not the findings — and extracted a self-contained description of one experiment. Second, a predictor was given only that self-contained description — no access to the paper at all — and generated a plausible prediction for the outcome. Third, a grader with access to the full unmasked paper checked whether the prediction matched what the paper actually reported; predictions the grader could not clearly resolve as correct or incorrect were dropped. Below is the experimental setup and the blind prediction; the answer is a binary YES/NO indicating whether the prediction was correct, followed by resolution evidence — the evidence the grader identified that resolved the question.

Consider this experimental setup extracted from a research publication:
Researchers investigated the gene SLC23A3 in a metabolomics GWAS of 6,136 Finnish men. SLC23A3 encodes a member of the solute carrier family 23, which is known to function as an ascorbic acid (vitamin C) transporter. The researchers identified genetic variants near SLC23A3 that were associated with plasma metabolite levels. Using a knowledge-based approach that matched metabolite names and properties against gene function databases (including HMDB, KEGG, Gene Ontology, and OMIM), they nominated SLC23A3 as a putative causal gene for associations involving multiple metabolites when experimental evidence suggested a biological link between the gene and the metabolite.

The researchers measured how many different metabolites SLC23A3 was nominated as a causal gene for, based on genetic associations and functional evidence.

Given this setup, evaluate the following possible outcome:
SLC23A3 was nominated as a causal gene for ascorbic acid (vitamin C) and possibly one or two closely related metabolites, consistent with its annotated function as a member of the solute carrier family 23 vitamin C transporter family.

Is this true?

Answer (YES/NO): NO